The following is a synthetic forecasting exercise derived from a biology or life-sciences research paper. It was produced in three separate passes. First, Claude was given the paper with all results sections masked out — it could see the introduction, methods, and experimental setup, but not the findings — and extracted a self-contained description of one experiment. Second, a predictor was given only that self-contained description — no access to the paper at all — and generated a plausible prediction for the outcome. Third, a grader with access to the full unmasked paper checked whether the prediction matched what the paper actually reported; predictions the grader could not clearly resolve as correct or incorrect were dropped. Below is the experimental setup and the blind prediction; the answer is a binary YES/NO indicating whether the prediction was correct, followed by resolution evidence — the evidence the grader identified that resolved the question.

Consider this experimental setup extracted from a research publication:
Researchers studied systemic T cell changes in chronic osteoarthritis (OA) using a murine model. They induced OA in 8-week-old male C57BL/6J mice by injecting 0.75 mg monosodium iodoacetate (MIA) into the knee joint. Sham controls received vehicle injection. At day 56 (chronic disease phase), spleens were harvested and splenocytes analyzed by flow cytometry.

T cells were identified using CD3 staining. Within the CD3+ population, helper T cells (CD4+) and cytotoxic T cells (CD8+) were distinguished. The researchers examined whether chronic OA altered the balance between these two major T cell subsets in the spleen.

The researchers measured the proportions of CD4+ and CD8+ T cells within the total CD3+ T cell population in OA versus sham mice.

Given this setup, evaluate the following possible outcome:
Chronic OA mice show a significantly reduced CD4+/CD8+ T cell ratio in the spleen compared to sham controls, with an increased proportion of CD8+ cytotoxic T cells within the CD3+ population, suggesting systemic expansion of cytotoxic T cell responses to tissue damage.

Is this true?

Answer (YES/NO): YES